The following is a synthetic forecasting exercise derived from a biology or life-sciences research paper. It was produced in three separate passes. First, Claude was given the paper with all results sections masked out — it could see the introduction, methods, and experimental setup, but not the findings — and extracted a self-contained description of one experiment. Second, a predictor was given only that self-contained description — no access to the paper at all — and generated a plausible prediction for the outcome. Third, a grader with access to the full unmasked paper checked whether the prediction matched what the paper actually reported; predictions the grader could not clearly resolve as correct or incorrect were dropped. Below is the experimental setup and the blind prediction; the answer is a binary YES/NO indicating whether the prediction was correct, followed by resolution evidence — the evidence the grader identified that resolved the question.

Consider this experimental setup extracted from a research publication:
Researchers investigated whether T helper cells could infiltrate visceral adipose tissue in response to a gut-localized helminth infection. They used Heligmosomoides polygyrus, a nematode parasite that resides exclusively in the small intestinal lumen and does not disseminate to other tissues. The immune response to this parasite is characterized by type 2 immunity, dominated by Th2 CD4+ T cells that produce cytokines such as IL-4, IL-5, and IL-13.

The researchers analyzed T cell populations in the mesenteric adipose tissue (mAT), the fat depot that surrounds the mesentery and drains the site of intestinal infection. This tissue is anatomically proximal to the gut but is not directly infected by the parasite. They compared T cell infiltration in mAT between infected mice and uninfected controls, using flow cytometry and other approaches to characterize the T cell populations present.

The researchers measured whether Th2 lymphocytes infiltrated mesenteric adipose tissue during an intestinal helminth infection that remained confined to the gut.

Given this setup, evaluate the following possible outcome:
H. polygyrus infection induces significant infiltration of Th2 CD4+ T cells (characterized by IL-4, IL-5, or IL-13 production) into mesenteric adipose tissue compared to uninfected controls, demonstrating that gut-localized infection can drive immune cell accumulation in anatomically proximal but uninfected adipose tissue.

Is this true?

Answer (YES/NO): YES